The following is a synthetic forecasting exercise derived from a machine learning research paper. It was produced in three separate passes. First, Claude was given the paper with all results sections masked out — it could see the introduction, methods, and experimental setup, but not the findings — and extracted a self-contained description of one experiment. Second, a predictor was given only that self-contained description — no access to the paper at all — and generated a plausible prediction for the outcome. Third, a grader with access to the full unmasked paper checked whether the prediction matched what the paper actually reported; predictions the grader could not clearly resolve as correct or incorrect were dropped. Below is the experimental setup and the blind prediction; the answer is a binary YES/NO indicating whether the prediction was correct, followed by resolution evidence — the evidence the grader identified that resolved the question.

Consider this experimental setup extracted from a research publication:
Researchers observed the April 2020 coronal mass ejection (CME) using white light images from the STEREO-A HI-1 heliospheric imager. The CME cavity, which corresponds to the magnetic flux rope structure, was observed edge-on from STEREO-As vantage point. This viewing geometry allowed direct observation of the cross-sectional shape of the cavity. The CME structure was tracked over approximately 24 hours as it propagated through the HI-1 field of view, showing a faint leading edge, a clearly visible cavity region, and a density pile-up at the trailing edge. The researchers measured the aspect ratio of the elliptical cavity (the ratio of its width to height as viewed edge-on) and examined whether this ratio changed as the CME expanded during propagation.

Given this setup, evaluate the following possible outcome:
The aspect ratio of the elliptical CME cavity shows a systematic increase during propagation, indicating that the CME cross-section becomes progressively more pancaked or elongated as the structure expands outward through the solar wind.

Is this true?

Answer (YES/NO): NO